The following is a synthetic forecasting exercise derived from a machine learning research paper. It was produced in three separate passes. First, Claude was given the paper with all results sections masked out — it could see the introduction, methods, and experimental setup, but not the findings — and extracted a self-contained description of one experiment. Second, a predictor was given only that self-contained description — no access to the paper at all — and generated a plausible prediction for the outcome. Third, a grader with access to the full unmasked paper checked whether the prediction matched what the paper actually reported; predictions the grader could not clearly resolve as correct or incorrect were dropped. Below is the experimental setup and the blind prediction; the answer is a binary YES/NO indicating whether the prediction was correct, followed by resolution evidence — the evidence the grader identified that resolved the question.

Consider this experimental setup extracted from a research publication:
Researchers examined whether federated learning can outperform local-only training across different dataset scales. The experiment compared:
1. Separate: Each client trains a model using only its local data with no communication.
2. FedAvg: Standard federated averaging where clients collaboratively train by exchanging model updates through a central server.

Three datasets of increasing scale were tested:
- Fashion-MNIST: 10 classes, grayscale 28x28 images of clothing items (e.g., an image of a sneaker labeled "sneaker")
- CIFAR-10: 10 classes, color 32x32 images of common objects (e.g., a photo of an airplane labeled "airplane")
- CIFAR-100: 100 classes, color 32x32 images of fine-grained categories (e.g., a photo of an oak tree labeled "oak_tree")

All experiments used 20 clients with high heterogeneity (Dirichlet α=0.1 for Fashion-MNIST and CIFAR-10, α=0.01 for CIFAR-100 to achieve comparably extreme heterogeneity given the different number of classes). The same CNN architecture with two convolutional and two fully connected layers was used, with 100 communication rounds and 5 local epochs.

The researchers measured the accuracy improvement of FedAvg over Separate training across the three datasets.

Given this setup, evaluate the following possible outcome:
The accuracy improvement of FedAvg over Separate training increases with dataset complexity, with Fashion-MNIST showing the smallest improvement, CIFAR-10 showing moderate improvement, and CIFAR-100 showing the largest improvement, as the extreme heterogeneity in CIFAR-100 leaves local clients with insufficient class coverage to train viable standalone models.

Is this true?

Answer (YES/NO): YES